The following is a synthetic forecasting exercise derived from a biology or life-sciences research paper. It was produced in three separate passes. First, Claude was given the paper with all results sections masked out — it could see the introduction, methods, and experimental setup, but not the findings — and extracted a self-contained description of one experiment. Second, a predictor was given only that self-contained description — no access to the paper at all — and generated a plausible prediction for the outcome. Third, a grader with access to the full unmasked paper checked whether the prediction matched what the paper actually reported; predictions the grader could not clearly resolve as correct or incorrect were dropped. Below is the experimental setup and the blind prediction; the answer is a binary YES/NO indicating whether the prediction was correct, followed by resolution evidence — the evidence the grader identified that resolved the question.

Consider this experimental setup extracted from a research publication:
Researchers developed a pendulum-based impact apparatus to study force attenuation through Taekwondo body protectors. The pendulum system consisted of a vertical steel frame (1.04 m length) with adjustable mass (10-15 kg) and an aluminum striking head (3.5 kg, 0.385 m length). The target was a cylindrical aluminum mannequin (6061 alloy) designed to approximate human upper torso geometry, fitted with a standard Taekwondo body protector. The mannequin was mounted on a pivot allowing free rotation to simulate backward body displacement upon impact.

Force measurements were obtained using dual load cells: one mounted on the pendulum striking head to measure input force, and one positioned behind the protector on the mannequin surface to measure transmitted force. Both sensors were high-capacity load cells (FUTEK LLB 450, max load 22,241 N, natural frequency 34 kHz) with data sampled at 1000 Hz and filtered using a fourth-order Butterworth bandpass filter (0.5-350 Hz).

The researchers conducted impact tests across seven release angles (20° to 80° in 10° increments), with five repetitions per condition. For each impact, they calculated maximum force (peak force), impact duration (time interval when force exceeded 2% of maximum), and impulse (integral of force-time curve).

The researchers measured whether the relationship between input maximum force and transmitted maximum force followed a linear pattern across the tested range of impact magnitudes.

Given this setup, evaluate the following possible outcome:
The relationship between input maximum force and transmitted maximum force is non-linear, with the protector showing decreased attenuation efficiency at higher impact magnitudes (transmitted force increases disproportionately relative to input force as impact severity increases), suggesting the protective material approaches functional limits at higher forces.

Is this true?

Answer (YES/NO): NO